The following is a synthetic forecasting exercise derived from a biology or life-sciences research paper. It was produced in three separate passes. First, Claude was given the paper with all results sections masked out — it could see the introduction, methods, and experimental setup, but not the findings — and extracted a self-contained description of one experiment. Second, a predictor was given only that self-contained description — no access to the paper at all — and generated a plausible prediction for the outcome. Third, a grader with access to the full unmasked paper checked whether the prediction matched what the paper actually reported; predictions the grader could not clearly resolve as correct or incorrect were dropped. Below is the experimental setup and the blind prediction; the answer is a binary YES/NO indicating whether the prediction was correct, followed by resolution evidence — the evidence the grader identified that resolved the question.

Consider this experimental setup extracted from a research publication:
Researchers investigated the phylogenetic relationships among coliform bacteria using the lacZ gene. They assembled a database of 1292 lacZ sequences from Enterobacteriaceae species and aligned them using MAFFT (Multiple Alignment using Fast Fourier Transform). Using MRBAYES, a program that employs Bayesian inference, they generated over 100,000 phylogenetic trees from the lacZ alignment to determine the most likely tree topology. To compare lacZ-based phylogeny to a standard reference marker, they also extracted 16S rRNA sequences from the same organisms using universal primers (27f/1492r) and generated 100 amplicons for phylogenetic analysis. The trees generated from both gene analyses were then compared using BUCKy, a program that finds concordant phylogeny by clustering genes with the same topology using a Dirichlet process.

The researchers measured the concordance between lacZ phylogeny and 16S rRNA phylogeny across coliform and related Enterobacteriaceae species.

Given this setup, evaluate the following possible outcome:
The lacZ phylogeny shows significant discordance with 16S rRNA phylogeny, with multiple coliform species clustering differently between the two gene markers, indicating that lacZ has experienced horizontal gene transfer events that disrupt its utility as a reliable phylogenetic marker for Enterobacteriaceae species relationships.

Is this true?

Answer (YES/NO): YES